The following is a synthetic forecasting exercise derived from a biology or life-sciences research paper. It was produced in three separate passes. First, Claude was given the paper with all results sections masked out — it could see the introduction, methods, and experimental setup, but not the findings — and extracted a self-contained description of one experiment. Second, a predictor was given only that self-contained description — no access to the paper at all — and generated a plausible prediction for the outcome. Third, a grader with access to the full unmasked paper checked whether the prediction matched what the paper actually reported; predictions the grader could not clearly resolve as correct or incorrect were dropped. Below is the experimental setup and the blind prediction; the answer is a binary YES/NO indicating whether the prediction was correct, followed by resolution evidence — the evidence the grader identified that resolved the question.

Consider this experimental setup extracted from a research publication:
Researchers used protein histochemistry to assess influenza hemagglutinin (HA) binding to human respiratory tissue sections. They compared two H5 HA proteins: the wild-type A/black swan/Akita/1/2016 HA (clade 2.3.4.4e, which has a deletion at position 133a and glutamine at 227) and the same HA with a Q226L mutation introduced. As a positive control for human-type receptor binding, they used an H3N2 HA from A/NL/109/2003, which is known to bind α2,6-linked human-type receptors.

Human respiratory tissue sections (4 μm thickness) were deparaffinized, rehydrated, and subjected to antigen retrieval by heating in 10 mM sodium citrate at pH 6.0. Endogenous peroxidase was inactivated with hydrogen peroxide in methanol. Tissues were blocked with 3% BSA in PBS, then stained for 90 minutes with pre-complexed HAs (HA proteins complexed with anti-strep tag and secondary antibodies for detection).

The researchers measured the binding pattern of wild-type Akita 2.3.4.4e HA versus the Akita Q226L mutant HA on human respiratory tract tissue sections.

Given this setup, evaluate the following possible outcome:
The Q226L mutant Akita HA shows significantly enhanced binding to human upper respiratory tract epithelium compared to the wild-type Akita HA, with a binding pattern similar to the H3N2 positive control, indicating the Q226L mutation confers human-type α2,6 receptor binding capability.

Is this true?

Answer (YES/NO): YES